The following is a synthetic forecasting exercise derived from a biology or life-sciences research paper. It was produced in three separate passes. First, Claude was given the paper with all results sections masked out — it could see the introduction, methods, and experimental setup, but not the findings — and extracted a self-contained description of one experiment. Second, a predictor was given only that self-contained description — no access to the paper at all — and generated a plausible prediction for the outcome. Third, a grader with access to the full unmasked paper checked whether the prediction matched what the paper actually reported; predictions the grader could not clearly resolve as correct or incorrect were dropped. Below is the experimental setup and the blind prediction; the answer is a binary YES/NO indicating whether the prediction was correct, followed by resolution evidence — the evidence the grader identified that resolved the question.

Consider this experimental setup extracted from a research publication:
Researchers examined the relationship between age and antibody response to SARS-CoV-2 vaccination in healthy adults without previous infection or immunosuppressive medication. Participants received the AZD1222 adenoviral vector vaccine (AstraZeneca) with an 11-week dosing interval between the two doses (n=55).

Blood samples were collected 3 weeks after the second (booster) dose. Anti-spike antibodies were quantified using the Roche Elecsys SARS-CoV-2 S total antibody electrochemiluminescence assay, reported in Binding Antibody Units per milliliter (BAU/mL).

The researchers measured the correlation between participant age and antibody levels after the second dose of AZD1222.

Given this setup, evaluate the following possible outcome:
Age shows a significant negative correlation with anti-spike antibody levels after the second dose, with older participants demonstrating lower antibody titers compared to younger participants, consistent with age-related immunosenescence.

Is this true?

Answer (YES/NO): NO